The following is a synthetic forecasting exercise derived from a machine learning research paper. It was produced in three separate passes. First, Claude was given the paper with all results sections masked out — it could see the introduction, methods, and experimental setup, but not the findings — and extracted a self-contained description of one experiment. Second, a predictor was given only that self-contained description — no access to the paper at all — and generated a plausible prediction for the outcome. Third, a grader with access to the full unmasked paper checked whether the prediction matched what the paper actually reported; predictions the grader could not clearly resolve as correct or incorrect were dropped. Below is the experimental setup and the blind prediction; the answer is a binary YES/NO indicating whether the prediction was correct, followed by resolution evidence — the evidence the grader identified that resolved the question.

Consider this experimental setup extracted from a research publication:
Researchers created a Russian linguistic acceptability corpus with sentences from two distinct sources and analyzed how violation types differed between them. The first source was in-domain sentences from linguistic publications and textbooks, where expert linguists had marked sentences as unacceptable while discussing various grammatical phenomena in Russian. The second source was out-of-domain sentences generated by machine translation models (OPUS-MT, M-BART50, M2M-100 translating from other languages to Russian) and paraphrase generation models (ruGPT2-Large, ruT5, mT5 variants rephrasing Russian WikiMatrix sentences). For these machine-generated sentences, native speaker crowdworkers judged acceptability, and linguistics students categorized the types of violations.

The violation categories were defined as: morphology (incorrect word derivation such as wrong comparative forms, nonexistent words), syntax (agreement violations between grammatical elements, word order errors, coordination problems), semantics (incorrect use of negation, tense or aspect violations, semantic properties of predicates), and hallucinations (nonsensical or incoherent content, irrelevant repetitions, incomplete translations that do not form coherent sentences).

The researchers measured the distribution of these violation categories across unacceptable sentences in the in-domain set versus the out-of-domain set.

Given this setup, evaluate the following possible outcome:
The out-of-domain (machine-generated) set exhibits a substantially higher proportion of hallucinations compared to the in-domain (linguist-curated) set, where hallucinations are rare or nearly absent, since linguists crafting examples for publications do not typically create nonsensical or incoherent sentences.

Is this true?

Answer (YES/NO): YES